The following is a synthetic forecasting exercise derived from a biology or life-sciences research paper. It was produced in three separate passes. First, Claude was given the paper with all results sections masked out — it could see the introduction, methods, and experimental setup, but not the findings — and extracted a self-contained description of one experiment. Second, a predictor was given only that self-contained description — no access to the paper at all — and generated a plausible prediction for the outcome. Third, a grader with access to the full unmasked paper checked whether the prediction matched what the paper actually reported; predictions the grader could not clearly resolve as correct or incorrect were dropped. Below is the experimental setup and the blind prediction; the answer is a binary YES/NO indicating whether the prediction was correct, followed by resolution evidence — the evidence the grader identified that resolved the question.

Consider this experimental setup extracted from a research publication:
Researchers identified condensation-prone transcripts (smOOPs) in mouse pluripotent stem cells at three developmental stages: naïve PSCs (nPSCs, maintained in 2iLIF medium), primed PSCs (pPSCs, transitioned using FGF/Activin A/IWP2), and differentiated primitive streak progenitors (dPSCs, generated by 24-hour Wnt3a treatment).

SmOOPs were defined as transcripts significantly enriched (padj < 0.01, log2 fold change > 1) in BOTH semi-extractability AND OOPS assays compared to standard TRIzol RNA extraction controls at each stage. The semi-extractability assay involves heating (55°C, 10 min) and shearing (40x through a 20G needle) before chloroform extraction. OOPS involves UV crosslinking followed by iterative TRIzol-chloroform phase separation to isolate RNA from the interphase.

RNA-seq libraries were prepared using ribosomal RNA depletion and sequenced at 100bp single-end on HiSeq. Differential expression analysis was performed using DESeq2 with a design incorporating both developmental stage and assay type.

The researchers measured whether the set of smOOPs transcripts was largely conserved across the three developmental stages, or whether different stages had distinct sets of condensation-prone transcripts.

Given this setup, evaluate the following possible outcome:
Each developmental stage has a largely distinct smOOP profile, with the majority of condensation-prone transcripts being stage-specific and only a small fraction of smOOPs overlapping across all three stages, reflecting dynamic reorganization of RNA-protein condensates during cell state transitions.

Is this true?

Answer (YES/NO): YES